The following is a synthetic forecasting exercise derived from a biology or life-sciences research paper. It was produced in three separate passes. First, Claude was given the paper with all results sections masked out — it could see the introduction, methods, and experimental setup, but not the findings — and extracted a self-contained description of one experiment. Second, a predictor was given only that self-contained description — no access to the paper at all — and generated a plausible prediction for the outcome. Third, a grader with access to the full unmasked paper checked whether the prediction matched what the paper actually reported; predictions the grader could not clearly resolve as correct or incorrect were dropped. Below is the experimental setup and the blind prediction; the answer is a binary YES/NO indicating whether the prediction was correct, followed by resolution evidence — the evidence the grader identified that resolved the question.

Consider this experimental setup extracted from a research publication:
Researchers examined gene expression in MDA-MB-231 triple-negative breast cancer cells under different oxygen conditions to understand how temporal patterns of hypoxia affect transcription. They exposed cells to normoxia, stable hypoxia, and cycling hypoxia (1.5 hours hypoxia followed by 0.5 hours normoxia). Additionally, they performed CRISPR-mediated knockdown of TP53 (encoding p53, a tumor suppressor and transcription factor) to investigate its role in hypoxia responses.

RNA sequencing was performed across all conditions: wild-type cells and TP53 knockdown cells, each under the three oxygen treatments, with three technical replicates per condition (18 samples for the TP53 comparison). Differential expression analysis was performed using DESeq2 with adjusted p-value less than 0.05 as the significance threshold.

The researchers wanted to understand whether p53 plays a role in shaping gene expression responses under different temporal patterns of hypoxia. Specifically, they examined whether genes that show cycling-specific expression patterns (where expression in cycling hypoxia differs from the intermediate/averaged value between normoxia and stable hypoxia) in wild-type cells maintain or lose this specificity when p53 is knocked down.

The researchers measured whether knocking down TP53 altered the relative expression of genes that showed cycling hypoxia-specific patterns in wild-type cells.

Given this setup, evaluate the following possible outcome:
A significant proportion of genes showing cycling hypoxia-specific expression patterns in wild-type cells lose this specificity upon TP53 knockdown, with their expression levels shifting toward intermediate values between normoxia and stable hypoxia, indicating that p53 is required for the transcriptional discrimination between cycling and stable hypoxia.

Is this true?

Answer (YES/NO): NO